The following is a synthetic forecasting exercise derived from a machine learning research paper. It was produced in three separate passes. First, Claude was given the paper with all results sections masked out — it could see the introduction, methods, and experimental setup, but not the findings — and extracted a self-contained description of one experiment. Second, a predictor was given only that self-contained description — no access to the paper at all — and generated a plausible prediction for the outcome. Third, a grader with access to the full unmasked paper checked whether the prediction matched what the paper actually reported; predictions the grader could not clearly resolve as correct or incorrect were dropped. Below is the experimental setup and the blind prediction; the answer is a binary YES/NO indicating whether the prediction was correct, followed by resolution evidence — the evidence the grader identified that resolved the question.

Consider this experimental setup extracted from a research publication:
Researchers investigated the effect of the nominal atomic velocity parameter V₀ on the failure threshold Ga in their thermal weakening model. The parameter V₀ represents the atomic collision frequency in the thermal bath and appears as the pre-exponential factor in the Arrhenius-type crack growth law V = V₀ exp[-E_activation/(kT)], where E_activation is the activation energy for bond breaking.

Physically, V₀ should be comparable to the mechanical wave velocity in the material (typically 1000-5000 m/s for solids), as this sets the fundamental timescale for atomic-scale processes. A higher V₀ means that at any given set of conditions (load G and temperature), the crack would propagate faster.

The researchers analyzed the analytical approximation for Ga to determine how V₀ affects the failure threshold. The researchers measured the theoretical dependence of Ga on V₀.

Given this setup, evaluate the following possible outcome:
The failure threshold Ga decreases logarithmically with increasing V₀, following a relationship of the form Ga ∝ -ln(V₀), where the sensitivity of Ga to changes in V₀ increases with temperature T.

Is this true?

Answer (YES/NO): NO